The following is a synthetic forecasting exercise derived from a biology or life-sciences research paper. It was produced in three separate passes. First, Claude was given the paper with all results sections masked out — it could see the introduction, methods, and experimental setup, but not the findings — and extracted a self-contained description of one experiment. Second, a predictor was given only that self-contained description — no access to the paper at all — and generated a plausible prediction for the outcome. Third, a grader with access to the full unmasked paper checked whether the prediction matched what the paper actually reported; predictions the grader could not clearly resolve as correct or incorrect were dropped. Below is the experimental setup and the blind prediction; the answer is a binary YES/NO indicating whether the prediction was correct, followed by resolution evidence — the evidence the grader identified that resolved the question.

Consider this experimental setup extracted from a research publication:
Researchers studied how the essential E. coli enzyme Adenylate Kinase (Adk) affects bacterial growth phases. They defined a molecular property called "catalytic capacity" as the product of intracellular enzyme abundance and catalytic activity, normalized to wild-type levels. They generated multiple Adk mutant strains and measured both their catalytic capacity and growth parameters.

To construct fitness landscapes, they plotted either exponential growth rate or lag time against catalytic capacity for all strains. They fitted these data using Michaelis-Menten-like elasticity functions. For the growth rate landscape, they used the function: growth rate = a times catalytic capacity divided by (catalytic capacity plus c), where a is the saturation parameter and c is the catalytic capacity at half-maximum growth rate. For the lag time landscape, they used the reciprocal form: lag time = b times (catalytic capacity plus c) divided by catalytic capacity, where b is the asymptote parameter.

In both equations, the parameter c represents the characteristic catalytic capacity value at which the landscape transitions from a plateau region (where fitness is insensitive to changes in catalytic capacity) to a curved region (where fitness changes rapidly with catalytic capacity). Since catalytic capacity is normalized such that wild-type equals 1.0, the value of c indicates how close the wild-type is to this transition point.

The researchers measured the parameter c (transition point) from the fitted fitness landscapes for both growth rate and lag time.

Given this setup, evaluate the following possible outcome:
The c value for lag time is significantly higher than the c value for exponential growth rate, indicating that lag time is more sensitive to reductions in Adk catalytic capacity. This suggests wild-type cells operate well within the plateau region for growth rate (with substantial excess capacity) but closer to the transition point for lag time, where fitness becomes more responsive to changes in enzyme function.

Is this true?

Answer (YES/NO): YES